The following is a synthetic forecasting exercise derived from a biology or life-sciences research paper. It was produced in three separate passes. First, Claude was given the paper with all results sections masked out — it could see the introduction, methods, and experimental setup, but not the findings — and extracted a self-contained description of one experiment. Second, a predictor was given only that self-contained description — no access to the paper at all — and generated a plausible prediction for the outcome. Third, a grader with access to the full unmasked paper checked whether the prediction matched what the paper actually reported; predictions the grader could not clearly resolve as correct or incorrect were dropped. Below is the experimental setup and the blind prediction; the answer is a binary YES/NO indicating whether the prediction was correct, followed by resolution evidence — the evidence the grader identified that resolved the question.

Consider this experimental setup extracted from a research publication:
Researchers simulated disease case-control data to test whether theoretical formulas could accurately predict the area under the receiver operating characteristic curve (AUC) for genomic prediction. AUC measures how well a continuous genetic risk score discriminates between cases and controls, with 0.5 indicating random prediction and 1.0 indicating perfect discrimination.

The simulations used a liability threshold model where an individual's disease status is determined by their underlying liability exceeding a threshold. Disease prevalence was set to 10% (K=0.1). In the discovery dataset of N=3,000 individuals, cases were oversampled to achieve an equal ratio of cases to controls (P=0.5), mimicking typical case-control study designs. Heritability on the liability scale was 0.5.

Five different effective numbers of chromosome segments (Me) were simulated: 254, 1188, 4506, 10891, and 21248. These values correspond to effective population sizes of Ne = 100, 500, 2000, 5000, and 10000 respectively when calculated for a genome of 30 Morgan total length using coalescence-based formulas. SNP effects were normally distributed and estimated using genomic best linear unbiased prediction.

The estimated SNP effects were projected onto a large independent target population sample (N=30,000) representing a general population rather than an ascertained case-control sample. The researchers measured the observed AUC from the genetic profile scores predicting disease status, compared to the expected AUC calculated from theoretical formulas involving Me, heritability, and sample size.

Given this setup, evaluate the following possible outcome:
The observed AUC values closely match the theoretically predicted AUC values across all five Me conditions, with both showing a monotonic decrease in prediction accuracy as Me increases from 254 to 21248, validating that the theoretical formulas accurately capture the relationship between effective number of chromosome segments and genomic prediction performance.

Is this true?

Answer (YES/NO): YES